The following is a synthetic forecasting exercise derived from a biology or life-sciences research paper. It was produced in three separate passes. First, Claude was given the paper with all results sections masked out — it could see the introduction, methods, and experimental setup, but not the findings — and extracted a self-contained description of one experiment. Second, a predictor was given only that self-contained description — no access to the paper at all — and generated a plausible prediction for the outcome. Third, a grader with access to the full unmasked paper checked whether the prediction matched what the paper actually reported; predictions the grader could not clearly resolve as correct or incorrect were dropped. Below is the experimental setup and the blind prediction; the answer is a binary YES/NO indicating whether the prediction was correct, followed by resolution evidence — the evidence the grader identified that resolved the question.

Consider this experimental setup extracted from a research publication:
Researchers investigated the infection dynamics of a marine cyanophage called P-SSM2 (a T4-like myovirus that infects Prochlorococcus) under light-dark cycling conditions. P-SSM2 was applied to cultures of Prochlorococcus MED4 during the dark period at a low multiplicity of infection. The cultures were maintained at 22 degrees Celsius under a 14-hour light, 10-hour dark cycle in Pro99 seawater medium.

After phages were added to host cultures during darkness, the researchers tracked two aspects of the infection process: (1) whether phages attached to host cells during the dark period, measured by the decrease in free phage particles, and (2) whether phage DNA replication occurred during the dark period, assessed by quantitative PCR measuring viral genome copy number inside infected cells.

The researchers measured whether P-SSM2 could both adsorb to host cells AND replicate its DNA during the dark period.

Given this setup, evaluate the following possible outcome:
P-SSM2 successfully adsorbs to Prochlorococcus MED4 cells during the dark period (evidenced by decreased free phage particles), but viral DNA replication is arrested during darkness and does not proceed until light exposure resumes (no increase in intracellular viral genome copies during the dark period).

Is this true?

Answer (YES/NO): YES